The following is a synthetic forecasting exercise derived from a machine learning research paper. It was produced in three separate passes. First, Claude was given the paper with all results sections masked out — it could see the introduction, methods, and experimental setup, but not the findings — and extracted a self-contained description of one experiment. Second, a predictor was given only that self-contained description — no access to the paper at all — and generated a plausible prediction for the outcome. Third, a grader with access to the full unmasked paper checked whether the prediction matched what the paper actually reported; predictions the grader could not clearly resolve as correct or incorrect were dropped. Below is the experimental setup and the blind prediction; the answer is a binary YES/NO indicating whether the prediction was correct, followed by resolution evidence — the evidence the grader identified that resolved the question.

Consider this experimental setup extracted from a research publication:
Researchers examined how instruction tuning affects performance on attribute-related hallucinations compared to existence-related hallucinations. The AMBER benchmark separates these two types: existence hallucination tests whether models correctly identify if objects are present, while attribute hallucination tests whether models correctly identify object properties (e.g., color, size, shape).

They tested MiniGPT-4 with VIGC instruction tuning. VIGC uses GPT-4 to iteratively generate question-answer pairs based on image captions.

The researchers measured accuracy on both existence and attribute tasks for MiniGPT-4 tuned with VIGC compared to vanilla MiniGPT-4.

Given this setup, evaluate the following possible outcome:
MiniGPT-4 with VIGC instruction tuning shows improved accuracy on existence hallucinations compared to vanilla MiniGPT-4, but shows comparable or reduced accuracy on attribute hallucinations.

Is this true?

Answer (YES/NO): NO